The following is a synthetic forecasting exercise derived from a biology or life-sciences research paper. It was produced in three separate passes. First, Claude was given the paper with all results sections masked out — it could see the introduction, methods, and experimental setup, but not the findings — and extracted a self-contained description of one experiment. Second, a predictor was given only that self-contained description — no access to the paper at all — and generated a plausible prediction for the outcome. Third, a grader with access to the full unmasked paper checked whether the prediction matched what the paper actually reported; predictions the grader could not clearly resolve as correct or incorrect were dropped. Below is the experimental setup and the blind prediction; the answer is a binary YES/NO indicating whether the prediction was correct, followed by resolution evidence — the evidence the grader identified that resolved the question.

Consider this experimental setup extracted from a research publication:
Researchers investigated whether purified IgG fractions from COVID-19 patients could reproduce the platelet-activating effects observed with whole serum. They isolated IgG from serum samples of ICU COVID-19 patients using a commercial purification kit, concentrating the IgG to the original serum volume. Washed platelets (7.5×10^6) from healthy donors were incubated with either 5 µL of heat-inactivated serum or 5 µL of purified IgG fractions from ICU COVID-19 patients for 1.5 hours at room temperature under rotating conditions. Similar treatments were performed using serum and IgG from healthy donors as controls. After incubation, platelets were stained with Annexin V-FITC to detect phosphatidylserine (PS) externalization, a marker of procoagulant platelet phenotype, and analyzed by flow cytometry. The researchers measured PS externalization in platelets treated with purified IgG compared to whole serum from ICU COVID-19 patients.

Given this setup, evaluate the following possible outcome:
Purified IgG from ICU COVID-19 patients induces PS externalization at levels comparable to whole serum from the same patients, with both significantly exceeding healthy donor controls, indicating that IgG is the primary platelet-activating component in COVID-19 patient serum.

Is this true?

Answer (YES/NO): YES